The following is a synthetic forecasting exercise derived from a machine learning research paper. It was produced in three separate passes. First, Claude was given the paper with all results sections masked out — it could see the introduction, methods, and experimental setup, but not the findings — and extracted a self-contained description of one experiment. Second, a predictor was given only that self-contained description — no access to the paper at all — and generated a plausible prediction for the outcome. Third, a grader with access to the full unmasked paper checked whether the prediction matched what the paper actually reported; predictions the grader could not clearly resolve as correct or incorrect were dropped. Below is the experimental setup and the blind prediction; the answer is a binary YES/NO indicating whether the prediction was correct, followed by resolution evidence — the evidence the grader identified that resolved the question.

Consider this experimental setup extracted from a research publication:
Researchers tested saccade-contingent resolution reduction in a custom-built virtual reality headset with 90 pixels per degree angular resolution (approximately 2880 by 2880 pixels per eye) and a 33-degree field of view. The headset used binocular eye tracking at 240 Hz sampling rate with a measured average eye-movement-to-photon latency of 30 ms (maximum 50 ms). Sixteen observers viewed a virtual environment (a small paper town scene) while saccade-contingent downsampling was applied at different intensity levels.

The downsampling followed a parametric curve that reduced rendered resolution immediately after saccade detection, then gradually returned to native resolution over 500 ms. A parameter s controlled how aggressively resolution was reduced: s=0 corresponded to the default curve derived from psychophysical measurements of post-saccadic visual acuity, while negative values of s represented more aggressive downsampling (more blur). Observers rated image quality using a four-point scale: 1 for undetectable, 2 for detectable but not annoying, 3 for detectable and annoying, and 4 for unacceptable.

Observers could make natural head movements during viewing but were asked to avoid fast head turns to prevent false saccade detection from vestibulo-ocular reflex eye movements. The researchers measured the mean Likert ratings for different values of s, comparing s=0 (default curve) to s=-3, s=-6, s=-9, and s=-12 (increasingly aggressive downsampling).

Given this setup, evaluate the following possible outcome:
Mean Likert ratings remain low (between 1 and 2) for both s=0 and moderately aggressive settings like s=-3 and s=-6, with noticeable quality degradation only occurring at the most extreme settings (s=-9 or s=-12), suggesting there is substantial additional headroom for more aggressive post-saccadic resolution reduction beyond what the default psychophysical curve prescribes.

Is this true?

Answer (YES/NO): NO